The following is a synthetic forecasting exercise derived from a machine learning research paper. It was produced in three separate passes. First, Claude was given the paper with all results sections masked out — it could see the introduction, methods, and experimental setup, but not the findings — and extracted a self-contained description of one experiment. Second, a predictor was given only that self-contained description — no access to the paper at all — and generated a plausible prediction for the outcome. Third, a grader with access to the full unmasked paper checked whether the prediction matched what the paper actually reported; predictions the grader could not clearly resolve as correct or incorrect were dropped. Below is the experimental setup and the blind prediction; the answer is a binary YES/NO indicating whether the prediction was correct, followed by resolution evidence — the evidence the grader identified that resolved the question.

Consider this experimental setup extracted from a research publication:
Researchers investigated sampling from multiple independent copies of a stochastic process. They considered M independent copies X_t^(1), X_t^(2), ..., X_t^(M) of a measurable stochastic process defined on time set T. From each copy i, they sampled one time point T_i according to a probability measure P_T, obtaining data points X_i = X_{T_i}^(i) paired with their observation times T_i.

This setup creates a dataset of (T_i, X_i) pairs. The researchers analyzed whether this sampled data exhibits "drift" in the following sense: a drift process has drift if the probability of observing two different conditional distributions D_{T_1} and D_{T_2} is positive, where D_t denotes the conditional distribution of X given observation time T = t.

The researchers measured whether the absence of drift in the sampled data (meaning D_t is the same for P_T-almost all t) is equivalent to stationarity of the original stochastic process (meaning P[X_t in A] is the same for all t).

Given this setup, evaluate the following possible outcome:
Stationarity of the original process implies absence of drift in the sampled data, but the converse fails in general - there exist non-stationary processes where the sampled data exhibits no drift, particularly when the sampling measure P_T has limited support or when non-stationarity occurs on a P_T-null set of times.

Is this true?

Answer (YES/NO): YES